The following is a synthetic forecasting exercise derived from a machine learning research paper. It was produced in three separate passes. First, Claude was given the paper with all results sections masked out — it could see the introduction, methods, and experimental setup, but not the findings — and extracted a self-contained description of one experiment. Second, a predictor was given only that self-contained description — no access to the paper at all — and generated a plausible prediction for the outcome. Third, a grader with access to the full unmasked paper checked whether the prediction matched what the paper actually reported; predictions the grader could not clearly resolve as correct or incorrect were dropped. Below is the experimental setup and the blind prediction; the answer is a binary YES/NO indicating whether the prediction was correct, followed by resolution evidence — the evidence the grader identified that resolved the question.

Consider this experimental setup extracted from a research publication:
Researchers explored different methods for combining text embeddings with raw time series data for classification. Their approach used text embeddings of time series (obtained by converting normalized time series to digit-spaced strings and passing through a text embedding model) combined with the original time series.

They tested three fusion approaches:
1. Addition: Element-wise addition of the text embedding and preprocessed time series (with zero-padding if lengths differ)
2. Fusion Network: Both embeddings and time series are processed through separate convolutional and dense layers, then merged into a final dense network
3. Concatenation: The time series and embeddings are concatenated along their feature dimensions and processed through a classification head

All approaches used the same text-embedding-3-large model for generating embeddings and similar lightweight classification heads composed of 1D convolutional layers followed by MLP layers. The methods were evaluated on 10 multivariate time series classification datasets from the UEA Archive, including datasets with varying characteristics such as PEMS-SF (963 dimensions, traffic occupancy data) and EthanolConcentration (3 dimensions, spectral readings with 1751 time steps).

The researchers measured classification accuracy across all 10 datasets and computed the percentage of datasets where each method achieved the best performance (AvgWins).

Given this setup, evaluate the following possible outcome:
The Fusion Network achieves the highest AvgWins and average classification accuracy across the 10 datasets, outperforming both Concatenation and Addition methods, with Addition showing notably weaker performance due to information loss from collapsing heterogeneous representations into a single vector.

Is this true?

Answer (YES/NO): NO